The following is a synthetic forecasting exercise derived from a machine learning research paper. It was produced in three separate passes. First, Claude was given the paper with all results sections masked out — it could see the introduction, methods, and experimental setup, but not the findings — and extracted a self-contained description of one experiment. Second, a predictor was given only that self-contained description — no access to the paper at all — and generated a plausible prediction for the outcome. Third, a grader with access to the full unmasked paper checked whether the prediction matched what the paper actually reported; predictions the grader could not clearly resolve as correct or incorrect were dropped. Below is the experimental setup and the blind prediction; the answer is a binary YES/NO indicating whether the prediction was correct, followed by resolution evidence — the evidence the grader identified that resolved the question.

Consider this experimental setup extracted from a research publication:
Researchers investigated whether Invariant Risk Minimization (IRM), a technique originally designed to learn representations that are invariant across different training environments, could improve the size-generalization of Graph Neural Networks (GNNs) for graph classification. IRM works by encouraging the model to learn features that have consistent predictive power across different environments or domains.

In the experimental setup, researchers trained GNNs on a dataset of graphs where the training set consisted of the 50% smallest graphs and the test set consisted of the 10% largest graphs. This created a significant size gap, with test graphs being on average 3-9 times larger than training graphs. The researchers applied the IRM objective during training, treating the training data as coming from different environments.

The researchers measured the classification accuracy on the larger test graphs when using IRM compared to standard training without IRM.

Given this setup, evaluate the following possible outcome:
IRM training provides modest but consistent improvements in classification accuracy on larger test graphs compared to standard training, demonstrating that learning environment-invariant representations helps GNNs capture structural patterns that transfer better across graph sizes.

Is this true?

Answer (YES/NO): NO